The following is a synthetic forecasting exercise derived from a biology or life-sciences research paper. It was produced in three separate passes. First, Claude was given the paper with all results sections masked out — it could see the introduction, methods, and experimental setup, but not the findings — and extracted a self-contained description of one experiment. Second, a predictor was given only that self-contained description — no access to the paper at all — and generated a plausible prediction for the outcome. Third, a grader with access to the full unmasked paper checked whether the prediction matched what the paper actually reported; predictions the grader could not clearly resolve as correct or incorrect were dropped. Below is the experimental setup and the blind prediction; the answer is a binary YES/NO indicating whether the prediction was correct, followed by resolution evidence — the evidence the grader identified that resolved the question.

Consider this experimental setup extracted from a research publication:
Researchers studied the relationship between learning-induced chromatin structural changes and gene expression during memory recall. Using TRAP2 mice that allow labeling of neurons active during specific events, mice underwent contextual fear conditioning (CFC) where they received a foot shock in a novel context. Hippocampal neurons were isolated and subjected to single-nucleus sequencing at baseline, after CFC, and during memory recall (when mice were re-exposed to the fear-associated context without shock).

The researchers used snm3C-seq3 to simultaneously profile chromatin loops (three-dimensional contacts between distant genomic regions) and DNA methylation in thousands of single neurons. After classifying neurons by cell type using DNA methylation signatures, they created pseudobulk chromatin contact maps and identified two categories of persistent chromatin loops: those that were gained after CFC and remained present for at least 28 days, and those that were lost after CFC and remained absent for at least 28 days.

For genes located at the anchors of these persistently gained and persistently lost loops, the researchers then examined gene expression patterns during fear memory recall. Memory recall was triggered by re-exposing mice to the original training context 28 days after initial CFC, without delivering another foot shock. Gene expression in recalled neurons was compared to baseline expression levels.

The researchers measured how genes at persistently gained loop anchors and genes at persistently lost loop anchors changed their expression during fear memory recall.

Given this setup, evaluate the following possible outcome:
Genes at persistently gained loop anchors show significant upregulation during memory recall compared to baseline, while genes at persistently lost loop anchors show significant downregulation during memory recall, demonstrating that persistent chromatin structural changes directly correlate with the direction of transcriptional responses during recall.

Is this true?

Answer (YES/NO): YES